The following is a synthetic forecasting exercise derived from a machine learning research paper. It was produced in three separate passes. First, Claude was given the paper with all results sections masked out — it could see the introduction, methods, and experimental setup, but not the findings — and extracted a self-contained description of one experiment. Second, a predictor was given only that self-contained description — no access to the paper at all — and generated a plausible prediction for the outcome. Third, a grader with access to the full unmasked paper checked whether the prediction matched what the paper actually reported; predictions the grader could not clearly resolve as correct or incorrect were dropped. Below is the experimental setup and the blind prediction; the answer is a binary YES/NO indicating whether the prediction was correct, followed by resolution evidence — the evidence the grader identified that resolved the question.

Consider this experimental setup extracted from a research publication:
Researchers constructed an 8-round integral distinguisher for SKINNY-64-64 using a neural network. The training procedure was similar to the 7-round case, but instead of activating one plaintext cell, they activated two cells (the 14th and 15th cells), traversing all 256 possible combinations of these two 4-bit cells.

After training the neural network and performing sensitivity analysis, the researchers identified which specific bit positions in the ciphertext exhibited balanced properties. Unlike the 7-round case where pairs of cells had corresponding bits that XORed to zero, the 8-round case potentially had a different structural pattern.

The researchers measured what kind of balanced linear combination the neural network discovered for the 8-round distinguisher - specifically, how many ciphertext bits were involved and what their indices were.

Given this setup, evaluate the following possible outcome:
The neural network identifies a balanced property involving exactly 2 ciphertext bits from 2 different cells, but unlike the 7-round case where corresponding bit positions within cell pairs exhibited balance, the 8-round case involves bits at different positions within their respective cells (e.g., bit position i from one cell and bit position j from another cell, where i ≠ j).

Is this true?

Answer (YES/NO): NO